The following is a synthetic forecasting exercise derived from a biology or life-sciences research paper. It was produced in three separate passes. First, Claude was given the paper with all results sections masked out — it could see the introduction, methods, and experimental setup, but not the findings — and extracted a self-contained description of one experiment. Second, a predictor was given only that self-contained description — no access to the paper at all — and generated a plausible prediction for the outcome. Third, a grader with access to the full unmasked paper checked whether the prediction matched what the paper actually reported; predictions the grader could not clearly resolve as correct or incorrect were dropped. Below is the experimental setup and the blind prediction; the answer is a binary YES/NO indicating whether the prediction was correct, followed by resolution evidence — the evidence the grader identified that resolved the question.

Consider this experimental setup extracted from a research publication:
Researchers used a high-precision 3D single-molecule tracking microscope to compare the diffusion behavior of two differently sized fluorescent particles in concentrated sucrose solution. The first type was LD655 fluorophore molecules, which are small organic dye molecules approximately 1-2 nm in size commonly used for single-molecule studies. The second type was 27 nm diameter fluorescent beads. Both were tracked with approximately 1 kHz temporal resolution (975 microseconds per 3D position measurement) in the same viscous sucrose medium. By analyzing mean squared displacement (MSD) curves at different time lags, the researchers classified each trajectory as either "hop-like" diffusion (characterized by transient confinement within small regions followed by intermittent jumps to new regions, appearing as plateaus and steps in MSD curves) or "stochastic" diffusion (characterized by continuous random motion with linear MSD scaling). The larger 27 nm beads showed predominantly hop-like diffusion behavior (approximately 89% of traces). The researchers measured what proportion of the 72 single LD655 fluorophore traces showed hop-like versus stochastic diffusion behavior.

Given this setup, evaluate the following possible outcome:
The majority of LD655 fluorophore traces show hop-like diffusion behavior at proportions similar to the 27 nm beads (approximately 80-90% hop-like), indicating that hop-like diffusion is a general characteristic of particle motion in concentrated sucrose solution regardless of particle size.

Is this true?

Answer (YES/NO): NO